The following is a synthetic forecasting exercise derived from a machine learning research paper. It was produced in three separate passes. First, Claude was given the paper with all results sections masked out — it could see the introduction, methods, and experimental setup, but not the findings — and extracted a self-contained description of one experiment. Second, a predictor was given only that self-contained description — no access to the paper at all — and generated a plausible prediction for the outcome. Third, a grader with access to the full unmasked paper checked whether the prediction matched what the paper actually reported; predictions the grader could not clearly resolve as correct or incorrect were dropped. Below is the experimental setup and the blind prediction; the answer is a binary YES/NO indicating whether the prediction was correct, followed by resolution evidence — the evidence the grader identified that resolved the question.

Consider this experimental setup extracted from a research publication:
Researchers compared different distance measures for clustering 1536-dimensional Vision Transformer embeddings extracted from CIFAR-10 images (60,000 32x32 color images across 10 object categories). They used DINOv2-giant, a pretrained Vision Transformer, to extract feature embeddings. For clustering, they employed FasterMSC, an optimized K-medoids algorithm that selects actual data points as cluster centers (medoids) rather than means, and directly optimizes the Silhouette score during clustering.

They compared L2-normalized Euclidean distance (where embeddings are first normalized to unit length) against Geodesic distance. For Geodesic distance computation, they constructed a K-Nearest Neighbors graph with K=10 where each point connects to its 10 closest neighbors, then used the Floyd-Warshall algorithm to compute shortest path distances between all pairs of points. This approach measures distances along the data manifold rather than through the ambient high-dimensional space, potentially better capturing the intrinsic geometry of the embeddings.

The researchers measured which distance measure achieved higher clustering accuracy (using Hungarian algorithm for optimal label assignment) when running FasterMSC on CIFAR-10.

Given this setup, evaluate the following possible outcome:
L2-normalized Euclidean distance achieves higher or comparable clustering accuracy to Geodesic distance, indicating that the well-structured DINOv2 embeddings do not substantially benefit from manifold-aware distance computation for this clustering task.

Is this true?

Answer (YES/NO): NO